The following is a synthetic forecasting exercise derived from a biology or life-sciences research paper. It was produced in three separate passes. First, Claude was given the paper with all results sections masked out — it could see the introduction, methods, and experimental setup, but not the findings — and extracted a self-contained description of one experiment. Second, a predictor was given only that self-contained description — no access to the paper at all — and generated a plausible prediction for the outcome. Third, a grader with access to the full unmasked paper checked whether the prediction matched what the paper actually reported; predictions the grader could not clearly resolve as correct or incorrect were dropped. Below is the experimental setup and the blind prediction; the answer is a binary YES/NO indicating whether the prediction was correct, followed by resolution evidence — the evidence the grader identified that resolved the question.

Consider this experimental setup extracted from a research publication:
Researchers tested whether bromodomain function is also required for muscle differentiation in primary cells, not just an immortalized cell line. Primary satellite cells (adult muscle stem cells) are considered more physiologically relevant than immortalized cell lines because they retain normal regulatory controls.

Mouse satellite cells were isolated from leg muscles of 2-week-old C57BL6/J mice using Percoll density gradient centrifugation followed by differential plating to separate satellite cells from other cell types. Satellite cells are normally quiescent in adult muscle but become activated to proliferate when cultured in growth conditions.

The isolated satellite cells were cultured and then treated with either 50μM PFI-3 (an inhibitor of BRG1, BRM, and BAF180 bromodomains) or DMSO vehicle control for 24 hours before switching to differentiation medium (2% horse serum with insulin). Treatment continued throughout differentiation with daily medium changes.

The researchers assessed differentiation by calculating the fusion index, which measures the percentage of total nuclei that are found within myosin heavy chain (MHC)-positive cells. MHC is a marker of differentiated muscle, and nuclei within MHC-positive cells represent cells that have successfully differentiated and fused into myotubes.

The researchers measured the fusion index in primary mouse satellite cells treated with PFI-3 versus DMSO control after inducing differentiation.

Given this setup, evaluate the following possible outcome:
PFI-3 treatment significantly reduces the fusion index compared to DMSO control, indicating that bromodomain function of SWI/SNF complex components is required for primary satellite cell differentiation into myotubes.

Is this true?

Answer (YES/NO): YES